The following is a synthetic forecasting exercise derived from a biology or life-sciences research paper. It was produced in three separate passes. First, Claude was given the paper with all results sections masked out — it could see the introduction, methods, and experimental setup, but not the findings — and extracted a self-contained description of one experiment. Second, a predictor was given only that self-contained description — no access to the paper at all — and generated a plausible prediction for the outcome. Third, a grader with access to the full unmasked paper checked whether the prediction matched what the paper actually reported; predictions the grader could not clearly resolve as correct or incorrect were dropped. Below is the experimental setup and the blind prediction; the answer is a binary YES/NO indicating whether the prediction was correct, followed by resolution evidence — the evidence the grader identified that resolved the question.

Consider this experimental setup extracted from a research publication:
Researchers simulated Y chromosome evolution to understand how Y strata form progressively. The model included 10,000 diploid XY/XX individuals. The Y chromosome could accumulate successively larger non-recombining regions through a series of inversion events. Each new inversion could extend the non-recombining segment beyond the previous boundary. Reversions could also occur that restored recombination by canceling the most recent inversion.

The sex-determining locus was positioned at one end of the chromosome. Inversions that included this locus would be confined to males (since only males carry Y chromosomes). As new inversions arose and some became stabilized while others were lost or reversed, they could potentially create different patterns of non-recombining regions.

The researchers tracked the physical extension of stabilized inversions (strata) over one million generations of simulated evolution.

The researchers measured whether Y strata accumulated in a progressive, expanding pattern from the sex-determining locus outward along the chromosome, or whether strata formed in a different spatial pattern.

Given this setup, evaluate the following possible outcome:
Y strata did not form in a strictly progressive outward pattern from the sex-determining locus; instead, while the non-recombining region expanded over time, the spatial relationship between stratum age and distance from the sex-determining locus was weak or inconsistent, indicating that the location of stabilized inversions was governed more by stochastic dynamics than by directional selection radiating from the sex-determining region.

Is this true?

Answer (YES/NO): NO